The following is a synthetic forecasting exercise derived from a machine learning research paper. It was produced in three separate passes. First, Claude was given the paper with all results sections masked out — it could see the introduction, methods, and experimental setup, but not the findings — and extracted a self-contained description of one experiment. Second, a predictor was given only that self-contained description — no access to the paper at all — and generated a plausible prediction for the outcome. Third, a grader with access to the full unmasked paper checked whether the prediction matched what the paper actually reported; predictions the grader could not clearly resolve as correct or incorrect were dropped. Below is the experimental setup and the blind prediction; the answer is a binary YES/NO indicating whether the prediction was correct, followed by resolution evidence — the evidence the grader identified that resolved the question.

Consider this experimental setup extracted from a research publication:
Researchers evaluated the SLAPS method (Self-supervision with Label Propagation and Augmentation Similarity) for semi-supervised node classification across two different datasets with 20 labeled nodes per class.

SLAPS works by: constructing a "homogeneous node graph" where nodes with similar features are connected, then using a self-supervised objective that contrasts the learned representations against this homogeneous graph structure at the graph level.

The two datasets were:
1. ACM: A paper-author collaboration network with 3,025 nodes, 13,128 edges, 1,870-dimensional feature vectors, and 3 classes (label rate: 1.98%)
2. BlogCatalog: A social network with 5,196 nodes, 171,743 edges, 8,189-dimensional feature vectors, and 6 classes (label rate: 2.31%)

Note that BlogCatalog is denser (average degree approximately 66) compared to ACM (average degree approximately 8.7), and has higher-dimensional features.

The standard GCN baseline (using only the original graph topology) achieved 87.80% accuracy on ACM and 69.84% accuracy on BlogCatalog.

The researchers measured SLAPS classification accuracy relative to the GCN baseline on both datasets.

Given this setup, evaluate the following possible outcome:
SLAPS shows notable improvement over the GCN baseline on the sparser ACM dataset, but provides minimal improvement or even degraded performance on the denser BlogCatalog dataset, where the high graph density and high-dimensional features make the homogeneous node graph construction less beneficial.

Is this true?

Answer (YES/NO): NO